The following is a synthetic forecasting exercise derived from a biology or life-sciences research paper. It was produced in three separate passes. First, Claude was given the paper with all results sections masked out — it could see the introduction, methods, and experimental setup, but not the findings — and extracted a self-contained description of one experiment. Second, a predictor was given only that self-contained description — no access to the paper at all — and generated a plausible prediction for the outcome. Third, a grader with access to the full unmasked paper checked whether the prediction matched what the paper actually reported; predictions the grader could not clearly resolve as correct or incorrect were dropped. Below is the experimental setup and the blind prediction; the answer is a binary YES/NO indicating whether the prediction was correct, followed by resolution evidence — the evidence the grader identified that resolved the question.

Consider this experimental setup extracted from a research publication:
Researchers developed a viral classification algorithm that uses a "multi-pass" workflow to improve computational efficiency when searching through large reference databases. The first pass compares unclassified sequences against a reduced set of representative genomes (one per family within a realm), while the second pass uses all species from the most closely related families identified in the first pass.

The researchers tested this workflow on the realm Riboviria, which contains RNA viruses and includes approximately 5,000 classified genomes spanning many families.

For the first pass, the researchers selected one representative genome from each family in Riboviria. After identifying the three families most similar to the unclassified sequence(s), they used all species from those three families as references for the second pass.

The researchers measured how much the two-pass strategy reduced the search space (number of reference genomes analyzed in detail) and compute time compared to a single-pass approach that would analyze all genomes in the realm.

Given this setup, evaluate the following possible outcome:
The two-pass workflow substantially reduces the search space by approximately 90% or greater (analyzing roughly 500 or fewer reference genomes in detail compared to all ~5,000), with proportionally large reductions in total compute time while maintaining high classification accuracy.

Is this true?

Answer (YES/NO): YES